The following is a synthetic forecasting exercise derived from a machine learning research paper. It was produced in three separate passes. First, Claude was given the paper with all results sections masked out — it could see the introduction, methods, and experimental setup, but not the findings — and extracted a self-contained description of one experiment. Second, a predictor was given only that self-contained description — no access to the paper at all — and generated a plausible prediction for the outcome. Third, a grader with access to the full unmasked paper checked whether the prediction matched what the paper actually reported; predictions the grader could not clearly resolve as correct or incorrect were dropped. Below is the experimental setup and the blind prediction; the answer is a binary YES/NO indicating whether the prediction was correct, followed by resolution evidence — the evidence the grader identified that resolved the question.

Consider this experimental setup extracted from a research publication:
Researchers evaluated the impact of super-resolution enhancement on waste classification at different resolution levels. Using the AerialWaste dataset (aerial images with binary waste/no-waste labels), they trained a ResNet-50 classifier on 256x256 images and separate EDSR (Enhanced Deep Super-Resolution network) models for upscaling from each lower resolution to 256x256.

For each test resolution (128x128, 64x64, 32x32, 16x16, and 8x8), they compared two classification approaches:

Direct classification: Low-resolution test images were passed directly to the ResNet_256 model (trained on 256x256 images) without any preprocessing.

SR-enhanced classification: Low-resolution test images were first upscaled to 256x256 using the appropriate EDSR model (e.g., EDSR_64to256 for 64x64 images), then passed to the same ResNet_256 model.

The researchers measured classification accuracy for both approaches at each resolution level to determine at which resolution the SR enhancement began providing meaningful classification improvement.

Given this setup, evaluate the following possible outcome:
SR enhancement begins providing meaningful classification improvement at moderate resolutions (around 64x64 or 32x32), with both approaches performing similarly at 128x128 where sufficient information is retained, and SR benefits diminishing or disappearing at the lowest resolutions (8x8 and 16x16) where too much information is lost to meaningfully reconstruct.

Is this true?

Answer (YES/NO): NO